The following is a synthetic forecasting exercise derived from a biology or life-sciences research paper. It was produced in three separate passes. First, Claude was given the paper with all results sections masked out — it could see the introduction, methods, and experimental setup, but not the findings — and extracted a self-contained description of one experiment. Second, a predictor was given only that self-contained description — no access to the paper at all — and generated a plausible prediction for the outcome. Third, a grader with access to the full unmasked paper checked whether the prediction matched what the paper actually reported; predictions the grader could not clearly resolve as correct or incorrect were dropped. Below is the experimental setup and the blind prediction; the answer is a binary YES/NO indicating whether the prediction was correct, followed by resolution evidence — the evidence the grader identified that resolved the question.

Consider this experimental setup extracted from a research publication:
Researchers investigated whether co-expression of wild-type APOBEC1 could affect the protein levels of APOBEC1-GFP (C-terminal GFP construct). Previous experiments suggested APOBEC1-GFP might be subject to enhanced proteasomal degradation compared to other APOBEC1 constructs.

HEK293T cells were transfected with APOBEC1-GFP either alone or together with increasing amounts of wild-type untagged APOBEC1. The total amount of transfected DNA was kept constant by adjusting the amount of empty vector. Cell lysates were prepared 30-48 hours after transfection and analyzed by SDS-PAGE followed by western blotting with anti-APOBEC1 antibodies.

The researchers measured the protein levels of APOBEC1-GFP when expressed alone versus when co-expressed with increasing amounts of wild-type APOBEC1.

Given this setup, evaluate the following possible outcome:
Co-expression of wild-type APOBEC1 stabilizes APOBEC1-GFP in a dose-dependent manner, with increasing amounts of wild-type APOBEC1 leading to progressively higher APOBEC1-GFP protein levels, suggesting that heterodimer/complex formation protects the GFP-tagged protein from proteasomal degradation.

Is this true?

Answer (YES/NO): NO